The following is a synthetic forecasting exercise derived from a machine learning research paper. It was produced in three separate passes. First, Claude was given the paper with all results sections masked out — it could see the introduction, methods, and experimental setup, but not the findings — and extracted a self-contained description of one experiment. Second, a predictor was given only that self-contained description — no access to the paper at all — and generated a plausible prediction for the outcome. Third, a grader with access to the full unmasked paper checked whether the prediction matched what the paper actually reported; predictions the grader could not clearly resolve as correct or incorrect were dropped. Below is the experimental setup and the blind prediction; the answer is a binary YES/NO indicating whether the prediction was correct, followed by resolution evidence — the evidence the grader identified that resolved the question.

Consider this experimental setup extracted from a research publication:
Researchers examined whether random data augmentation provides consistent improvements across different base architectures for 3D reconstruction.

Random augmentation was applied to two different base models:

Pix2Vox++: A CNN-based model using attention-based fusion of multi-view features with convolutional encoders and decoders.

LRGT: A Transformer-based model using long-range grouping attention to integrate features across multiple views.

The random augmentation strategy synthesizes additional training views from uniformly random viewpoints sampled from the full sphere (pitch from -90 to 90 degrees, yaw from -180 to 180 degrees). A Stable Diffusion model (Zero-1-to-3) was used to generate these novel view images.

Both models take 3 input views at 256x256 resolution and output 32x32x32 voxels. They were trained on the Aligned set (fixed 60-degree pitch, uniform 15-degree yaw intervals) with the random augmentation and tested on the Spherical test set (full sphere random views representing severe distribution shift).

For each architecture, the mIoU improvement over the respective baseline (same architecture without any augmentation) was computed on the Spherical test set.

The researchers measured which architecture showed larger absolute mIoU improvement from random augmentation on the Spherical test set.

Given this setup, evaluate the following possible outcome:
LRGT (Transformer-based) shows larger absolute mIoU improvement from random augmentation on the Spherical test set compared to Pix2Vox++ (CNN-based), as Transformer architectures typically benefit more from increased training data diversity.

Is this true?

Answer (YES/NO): NO